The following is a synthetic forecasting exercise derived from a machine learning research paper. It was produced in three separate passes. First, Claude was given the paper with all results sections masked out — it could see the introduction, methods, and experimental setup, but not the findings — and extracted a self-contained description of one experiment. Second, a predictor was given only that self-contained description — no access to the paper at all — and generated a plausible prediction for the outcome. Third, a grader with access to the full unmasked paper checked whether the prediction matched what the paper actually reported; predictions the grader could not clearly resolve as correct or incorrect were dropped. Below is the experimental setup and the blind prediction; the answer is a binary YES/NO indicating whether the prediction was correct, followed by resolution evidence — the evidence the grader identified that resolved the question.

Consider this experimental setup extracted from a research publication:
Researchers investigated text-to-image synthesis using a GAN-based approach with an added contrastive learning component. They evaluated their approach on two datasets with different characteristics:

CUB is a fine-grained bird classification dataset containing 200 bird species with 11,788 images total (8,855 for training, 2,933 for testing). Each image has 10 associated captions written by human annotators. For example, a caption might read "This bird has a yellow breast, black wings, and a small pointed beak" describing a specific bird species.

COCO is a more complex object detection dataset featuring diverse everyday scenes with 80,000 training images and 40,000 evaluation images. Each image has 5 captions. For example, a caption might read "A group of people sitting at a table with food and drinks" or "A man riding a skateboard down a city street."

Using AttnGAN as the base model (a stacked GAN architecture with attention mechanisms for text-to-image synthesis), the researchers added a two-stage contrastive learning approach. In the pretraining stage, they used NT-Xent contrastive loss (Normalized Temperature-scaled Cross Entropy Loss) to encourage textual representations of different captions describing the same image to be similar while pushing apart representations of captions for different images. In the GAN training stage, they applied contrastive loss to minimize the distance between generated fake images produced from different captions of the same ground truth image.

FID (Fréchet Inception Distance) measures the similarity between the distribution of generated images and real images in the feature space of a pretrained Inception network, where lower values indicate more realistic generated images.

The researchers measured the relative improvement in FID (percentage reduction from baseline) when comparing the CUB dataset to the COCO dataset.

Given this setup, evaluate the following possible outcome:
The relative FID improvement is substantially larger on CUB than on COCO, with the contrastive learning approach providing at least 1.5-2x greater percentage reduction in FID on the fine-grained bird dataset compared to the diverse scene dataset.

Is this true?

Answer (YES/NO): NO